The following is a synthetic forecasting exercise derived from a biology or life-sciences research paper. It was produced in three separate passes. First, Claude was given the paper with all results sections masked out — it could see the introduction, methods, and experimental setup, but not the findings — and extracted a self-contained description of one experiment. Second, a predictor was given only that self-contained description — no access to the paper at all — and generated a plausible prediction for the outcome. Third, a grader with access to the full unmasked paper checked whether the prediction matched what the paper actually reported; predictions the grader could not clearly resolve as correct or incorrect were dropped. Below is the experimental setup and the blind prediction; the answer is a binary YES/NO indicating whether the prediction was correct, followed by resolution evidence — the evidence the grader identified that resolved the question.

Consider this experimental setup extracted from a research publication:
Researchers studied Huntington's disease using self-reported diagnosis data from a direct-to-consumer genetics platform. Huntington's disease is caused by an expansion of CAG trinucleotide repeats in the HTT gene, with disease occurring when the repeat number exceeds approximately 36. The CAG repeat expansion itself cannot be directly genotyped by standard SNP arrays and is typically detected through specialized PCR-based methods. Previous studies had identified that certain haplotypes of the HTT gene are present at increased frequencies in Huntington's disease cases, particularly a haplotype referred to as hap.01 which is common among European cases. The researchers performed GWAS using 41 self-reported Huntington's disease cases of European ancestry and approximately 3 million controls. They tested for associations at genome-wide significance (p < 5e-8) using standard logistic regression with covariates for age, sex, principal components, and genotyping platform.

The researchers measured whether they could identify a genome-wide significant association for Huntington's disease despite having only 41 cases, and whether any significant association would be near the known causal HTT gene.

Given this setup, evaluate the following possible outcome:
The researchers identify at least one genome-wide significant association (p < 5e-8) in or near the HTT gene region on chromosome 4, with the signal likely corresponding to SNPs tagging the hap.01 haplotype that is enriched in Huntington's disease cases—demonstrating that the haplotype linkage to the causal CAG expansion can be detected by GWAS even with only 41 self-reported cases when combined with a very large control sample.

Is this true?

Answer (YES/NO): YES